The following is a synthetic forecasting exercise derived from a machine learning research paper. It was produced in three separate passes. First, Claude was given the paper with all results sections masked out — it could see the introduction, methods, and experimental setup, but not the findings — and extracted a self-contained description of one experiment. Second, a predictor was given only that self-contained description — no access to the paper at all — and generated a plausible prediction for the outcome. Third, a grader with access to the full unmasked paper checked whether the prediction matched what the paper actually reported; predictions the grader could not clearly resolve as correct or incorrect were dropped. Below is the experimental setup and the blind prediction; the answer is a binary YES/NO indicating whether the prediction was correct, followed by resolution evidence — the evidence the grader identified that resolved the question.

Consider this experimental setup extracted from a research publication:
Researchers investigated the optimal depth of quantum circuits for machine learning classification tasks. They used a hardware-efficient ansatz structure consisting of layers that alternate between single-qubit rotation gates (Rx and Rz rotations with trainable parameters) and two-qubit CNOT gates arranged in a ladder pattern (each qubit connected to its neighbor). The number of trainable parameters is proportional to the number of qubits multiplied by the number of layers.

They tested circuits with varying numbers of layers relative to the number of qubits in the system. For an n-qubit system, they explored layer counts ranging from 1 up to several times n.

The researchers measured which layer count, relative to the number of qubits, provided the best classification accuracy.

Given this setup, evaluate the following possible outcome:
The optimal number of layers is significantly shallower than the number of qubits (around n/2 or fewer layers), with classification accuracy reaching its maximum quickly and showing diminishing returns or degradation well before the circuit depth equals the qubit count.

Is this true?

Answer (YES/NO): NO